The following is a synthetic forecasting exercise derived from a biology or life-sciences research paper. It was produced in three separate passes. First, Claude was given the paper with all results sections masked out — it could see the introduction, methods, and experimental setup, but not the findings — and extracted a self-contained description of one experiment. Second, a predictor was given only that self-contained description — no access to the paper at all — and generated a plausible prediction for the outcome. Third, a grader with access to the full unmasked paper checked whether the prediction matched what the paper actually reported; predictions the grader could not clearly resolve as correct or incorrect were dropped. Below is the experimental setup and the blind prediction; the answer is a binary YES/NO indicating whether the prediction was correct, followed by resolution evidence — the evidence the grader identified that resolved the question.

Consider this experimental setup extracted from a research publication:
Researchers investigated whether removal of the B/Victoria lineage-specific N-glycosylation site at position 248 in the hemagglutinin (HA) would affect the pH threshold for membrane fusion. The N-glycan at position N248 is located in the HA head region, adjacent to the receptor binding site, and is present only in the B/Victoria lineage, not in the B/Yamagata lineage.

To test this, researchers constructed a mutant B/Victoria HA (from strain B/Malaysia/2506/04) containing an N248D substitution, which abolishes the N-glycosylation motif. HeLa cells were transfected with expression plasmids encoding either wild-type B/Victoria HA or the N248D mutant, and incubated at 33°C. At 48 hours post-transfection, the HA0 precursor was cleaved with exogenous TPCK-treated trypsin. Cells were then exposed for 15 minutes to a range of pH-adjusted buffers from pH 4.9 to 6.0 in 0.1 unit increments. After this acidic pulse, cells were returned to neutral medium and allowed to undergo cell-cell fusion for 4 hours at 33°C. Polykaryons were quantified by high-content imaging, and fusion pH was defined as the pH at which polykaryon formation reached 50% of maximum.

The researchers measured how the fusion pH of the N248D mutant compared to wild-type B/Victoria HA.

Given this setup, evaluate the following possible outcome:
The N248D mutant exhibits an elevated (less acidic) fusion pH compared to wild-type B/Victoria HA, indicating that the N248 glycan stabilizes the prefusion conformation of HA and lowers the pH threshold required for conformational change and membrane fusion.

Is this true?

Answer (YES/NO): YES